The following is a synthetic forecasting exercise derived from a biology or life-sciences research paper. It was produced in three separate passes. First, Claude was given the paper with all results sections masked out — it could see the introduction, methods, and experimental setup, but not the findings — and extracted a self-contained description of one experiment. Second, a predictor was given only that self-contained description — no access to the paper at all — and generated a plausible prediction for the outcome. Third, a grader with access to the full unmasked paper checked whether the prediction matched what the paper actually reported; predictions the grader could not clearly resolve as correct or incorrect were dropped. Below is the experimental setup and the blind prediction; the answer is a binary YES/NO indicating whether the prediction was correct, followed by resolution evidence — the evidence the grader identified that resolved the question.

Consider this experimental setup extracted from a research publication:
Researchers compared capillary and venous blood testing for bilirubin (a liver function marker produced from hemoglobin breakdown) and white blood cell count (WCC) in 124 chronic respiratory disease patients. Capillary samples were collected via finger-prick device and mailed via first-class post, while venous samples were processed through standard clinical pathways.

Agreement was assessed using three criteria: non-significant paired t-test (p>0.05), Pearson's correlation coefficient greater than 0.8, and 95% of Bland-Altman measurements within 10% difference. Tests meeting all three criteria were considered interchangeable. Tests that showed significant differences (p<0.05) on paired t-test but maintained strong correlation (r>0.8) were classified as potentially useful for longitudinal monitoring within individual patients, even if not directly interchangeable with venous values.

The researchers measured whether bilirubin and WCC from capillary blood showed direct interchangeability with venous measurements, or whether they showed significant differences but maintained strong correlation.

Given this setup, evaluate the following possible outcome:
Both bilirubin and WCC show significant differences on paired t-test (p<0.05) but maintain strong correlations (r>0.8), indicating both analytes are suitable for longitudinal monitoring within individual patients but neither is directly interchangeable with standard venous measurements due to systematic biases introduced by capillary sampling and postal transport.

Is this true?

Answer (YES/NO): YES